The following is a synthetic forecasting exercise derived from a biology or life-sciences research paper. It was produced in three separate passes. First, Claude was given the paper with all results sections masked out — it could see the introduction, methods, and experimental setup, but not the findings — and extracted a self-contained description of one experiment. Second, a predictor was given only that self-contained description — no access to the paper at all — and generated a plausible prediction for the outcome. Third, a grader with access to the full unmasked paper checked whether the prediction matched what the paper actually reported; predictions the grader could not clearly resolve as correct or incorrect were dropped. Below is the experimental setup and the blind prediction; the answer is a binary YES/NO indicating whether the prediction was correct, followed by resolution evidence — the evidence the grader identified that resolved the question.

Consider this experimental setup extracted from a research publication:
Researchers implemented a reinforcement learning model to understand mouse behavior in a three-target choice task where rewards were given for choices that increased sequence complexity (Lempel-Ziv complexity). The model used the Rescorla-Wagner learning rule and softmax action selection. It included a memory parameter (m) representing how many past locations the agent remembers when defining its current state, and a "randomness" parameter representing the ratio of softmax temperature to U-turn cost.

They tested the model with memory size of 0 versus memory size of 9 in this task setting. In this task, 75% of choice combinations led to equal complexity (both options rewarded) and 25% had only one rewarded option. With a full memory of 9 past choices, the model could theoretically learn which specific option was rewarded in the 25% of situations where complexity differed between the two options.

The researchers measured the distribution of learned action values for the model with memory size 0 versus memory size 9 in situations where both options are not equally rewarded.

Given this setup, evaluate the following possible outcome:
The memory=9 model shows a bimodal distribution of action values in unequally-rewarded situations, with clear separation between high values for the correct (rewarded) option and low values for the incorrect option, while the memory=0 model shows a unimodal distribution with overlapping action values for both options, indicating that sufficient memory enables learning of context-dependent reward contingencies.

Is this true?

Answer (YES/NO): YES